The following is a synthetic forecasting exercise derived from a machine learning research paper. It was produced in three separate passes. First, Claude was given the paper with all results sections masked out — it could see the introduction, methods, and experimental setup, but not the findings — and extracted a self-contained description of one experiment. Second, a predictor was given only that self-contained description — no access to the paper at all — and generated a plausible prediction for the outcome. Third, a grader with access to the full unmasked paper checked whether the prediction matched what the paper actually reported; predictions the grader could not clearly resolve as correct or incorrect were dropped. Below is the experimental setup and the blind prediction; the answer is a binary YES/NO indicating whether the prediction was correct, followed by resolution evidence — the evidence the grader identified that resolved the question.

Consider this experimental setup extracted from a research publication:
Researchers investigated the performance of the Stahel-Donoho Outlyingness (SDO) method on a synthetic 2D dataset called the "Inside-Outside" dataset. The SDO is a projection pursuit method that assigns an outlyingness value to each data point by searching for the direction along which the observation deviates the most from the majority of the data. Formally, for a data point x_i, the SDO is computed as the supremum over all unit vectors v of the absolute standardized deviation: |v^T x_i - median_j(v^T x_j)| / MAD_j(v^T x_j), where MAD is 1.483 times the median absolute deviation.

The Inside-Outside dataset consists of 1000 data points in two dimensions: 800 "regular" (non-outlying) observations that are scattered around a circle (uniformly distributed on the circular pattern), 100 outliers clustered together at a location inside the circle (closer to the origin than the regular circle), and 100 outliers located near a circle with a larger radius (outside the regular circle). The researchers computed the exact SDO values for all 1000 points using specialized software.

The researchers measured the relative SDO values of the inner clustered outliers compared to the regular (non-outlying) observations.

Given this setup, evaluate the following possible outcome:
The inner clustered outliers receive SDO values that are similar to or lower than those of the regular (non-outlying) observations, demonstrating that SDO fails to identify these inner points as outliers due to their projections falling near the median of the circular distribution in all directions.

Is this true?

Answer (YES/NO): YES